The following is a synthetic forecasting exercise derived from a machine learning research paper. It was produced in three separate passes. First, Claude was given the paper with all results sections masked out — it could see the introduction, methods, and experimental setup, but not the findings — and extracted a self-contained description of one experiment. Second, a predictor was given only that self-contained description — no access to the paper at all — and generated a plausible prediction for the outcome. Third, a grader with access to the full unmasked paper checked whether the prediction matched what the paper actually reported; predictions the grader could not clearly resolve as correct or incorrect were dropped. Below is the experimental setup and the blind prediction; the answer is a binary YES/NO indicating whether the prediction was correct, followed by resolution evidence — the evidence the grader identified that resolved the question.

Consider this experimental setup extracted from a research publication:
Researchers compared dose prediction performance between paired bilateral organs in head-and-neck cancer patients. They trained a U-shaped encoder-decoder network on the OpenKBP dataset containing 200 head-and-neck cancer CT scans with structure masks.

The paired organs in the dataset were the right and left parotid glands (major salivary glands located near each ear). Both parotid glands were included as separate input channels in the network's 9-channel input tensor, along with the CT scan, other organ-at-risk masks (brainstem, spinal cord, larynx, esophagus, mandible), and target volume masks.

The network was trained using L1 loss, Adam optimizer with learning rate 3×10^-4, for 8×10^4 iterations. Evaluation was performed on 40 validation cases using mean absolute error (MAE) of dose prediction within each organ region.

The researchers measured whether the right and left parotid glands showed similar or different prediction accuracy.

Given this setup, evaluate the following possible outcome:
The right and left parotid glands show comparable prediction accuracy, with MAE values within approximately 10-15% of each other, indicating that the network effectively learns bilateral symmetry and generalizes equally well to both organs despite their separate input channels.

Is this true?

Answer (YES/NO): YES